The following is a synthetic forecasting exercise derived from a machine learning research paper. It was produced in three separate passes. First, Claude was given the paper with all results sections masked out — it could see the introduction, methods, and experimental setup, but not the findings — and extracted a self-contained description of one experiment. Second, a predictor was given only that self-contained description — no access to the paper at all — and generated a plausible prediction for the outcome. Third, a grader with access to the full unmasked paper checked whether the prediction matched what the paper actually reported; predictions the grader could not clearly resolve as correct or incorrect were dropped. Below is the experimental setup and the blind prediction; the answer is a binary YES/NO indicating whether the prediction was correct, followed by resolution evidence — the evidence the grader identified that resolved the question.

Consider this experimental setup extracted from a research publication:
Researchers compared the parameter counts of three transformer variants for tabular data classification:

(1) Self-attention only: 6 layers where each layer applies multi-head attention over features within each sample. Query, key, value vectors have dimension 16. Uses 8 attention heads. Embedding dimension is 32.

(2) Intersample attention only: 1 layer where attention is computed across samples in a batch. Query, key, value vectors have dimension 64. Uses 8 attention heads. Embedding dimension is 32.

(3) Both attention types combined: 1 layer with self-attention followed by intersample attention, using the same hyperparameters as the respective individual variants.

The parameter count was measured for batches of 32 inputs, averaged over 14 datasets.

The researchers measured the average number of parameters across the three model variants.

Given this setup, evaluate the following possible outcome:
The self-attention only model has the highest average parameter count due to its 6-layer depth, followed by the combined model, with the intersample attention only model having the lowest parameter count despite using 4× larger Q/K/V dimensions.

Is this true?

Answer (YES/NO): NO